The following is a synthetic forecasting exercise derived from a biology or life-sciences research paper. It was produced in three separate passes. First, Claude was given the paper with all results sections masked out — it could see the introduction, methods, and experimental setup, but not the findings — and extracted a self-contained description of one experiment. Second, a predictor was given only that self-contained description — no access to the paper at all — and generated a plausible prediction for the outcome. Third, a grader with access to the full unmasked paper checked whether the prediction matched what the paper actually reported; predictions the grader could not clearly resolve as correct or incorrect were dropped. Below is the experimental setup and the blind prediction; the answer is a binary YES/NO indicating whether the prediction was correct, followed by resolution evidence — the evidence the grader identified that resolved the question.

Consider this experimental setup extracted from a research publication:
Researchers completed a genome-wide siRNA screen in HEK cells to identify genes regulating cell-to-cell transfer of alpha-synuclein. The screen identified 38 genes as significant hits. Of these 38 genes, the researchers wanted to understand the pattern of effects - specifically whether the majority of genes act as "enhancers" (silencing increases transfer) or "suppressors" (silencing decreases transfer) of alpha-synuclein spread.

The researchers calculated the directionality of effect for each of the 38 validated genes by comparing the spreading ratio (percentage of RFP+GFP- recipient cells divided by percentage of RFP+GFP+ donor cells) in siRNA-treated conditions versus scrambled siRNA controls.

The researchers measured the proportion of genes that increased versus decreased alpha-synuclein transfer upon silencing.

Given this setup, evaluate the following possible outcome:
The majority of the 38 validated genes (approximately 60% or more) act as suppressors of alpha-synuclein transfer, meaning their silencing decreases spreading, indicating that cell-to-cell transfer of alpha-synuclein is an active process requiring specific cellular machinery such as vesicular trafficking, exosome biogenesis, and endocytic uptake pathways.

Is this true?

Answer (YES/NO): NO